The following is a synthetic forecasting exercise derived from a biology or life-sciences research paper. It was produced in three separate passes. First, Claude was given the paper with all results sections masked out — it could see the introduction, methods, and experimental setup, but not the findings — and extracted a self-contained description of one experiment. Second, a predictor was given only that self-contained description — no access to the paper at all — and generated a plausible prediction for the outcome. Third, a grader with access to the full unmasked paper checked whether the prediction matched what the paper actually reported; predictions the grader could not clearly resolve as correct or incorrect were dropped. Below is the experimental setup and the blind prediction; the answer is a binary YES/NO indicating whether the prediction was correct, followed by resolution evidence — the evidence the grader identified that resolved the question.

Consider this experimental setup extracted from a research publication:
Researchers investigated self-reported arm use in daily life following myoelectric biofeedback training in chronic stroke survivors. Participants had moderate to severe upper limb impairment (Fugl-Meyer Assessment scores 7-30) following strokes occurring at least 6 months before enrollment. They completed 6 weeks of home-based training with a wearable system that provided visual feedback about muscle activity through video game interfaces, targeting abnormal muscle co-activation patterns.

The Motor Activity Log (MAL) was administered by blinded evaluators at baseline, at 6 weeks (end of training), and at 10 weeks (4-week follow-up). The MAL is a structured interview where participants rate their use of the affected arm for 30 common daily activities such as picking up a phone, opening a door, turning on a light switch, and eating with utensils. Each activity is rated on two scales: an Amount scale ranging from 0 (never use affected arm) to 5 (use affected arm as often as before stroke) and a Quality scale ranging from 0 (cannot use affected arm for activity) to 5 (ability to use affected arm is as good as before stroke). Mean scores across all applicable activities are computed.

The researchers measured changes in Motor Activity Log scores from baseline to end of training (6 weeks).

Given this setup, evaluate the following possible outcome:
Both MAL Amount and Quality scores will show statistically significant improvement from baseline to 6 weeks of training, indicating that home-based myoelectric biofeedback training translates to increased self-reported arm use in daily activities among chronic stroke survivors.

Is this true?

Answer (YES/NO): NO